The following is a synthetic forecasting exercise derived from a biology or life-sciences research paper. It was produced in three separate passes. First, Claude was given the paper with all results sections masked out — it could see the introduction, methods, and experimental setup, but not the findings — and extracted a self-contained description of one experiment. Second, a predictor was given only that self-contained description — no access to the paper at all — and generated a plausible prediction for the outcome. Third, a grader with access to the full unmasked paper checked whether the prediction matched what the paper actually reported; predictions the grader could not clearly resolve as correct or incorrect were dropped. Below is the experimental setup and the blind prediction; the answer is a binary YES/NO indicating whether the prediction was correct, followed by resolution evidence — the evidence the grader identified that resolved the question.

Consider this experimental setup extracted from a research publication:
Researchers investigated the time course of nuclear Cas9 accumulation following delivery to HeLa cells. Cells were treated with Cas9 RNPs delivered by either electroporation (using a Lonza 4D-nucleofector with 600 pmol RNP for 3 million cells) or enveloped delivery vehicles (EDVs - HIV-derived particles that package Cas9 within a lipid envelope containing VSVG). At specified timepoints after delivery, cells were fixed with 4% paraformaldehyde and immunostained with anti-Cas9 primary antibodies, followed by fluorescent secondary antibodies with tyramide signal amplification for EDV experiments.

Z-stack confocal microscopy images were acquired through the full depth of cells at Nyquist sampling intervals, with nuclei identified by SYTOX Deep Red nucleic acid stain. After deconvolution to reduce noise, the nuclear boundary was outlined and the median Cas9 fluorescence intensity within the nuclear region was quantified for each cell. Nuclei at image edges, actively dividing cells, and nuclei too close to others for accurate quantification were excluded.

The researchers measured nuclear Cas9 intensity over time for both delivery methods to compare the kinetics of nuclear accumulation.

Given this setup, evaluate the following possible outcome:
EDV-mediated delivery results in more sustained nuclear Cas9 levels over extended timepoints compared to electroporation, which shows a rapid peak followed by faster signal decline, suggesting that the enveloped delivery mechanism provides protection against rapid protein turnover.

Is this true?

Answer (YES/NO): NO